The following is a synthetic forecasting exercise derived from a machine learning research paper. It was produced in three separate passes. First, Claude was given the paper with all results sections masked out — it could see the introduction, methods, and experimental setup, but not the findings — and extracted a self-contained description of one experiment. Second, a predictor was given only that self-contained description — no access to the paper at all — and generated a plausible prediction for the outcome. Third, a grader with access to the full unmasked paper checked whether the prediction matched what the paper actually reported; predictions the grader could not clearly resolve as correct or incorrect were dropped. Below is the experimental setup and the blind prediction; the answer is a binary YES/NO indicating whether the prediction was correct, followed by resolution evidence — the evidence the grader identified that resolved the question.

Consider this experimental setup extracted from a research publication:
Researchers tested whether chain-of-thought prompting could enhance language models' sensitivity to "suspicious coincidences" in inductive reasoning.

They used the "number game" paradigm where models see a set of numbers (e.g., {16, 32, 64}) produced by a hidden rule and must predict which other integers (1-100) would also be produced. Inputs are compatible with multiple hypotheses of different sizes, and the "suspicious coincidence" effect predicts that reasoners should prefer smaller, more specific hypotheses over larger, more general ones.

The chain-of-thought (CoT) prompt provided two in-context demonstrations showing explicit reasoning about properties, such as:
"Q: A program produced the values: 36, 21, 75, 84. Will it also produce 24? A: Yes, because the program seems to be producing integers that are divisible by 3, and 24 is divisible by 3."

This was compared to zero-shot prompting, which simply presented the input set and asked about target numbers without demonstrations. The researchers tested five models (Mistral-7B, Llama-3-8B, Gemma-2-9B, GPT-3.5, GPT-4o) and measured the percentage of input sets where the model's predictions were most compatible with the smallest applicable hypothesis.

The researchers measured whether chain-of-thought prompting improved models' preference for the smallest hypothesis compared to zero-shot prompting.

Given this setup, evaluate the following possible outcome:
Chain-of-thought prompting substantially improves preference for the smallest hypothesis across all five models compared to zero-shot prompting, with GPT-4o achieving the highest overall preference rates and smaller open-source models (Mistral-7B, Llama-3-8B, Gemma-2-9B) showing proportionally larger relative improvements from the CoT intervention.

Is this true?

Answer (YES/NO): NO